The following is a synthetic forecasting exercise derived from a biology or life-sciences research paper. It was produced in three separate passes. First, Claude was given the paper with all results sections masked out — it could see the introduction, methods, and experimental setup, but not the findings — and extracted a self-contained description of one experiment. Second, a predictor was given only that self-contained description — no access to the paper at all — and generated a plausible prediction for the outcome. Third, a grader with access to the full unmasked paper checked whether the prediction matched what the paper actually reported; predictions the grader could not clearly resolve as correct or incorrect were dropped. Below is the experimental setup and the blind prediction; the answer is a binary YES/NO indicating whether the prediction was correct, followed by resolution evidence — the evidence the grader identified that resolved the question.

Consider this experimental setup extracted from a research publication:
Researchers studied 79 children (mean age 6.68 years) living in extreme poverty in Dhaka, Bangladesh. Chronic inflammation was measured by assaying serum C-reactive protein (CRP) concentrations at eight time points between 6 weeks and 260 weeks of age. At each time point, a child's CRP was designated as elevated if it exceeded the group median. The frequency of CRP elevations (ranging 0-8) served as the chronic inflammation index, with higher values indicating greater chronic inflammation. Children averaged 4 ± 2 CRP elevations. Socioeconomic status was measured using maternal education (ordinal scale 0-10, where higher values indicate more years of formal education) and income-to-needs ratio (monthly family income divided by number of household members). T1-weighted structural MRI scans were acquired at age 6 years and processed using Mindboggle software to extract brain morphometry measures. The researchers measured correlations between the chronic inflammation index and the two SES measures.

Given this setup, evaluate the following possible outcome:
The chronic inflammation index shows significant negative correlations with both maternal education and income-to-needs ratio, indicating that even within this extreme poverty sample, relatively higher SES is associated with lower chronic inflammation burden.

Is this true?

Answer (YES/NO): NO